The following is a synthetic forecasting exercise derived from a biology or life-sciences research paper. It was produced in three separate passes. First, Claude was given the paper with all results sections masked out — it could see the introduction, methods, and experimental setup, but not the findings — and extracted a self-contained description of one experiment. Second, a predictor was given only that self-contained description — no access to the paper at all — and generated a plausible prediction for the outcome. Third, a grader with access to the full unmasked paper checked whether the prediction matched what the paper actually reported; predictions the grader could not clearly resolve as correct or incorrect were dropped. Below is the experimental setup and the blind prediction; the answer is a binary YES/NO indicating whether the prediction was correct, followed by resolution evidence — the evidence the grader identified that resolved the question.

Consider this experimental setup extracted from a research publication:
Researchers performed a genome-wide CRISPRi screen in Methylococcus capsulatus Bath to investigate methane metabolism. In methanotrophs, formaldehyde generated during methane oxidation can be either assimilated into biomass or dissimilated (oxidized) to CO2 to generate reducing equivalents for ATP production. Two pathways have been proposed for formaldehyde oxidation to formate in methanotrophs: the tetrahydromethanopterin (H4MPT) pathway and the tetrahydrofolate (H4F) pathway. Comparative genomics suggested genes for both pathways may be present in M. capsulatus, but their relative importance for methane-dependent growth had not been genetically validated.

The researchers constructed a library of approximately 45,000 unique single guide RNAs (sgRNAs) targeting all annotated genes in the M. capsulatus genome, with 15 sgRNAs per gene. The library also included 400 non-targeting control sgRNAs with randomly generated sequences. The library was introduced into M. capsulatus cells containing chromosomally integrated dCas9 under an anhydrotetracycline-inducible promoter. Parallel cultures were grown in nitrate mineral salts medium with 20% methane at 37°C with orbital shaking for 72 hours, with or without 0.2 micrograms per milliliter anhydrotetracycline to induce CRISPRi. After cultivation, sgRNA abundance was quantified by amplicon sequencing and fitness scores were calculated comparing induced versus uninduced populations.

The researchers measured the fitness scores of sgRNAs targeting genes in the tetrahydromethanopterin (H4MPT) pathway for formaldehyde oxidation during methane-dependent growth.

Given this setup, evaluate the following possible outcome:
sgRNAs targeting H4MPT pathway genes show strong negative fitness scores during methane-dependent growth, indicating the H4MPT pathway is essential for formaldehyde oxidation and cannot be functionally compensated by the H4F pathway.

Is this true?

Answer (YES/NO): YES